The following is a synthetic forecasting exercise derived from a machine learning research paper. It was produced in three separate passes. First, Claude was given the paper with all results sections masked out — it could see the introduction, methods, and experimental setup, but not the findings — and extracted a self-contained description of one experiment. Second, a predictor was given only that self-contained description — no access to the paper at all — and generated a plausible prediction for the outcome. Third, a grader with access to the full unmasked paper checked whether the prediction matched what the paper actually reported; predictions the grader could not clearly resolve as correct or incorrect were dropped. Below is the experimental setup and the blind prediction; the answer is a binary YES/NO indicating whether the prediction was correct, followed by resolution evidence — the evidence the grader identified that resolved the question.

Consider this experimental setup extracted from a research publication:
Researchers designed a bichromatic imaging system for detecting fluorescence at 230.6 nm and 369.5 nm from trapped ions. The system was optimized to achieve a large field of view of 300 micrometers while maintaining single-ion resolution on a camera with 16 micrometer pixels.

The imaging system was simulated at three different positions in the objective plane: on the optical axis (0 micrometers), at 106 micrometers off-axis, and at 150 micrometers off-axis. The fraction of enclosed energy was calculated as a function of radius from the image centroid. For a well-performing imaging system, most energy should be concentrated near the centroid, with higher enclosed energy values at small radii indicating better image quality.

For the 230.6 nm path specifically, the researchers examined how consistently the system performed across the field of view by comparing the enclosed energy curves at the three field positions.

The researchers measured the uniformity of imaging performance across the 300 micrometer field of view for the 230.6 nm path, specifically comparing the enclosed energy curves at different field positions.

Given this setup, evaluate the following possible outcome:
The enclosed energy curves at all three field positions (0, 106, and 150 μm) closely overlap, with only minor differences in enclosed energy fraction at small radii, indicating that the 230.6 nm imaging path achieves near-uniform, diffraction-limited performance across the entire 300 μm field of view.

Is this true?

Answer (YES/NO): NO